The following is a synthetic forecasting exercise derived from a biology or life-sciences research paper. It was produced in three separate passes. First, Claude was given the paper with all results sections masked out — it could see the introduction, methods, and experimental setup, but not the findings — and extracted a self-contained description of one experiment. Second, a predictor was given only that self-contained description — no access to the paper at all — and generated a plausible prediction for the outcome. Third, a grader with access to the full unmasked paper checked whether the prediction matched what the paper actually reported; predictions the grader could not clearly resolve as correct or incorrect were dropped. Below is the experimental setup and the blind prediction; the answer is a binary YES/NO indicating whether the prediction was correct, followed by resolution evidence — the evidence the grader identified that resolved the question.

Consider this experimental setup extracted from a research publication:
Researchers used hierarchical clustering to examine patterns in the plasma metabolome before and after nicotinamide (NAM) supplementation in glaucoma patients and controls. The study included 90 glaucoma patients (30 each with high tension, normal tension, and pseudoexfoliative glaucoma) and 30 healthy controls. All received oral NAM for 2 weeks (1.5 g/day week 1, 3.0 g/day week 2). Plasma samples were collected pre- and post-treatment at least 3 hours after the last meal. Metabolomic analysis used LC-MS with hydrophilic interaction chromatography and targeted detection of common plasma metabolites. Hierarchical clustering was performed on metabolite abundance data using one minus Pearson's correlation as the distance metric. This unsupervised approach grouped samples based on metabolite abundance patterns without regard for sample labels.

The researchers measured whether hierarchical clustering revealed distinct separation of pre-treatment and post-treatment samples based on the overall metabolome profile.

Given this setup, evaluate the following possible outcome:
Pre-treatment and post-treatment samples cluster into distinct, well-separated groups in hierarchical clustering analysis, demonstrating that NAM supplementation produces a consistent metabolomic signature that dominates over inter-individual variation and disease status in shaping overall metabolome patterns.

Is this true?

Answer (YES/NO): YES